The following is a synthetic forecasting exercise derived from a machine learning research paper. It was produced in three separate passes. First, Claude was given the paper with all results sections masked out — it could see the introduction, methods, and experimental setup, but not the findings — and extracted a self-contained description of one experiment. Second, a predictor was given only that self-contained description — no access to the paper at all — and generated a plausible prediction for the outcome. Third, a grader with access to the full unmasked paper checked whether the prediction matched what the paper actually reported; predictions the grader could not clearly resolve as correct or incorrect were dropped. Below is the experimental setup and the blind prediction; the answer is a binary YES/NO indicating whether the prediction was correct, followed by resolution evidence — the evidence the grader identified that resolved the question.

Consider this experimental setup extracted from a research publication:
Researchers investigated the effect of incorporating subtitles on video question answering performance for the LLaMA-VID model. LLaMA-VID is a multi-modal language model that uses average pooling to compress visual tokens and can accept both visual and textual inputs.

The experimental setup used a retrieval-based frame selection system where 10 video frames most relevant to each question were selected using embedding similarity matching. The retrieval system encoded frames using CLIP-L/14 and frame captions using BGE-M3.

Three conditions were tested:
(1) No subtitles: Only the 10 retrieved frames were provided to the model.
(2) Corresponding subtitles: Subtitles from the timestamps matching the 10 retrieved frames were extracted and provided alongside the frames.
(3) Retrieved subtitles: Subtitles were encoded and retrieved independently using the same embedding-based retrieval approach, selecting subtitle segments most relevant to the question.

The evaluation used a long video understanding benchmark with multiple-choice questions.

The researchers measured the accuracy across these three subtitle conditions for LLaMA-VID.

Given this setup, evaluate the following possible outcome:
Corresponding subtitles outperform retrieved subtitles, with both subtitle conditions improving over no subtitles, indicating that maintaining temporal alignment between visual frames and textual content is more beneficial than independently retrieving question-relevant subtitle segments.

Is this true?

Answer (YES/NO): NO